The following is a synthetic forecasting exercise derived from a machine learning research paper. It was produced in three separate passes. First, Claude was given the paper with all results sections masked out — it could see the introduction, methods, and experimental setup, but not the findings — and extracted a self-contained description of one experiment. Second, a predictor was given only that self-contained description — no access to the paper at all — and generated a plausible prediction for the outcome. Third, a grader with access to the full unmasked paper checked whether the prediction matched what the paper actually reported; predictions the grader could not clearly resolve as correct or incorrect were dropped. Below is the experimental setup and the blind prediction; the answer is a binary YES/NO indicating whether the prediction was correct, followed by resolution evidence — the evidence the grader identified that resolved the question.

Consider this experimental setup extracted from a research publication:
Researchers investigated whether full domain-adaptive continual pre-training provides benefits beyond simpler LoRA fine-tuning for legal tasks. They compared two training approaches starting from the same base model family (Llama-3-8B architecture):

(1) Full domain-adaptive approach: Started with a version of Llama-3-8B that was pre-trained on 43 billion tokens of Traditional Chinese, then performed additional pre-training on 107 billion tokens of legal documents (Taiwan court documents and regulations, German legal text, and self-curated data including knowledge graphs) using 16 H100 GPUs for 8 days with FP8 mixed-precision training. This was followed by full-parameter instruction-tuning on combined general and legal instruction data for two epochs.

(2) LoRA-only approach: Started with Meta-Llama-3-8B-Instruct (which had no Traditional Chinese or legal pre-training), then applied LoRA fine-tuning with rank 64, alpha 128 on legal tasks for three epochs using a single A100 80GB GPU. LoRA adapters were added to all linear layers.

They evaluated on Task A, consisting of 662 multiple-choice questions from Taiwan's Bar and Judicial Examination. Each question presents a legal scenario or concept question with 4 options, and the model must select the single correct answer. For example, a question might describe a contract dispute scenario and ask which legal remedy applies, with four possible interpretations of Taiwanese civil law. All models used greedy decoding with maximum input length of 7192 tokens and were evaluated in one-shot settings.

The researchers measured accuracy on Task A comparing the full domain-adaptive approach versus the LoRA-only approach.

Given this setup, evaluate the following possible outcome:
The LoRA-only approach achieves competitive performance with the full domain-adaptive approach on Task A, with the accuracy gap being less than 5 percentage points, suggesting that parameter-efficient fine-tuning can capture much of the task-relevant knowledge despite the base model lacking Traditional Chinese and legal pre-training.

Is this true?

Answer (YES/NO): NO